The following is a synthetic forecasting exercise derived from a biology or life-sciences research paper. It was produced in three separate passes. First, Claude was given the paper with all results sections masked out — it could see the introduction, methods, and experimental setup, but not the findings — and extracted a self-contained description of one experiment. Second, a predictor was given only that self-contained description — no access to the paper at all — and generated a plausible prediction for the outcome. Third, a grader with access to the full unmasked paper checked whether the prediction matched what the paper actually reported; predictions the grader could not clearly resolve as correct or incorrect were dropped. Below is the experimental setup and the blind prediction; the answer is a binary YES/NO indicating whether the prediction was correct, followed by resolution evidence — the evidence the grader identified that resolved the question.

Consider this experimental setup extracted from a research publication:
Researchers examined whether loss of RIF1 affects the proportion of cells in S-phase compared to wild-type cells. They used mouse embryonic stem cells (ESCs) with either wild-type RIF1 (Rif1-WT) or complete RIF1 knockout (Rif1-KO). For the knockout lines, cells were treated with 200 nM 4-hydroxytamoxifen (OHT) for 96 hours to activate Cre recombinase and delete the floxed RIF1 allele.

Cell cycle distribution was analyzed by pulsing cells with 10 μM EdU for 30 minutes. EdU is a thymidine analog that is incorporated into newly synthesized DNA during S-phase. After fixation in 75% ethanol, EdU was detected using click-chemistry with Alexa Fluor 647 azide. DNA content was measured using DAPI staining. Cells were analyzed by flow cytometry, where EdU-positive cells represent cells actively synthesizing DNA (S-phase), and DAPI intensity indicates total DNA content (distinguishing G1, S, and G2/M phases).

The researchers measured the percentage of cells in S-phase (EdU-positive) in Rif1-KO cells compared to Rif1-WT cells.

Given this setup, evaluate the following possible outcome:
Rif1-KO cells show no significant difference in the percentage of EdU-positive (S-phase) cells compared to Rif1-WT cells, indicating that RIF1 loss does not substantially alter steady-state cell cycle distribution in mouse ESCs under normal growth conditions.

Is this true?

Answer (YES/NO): NO